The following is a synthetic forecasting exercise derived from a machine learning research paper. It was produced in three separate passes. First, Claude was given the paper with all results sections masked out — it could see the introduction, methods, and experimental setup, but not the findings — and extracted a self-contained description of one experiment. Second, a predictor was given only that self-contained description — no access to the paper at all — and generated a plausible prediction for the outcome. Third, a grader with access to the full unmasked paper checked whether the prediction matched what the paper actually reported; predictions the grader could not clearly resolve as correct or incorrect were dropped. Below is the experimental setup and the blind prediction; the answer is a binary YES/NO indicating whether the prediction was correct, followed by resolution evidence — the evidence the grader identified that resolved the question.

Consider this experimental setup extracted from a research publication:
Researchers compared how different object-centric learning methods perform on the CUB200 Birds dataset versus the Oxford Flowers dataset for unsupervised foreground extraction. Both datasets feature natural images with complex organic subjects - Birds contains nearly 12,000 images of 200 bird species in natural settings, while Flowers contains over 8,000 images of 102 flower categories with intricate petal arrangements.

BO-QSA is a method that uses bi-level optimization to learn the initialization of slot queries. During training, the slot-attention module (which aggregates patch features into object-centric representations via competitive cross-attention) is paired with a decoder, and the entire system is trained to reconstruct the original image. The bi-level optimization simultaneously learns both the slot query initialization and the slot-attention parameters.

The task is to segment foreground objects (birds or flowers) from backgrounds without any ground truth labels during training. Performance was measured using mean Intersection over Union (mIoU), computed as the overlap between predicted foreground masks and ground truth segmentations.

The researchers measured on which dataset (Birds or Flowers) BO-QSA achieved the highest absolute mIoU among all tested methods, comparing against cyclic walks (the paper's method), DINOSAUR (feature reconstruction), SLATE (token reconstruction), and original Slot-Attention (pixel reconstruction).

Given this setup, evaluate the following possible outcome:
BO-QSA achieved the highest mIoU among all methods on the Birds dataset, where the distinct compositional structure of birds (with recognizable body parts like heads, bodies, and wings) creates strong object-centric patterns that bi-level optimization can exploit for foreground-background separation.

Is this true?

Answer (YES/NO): NO